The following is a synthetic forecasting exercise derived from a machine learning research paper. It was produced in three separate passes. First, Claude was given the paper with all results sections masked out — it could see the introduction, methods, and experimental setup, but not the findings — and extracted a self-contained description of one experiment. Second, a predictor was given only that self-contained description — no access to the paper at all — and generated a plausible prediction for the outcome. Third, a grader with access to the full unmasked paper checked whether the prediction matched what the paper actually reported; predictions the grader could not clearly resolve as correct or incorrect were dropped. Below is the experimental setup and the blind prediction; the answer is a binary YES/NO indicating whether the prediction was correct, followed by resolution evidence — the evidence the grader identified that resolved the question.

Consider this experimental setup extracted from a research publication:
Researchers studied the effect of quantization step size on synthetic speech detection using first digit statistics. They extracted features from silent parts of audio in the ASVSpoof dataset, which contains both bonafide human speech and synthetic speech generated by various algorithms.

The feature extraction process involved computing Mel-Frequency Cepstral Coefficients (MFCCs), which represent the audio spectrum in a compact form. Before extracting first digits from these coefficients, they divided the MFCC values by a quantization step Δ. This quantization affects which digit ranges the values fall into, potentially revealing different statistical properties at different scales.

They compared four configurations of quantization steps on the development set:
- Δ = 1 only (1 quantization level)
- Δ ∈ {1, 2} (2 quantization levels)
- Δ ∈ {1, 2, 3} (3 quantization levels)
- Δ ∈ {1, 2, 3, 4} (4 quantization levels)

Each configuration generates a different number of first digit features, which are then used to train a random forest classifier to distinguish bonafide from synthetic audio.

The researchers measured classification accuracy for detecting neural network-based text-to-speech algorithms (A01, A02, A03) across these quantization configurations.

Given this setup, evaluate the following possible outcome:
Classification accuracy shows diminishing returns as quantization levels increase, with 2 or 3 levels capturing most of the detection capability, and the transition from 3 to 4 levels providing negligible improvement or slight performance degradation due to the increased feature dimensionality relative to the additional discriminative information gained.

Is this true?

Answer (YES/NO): YES